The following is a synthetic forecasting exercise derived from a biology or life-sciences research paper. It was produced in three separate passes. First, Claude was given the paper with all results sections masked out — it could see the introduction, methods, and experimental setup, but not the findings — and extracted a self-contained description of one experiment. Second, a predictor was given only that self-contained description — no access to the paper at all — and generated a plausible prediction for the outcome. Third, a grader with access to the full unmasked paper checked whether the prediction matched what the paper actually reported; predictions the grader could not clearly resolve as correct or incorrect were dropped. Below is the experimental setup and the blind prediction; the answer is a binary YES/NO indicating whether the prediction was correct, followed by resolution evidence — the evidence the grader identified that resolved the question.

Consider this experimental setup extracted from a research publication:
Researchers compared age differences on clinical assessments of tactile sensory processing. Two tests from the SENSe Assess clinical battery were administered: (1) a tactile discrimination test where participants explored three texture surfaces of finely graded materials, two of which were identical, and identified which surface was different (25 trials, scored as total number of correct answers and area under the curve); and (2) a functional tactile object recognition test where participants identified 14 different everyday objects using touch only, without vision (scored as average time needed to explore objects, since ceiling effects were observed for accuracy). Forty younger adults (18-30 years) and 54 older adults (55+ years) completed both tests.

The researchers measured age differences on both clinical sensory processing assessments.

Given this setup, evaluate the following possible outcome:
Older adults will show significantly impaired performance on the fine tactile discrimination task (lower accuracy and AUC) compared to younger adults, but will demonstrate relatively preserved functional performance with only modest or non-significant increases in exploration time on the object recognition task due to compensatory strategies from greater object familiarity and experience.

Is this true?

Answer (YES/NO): NO